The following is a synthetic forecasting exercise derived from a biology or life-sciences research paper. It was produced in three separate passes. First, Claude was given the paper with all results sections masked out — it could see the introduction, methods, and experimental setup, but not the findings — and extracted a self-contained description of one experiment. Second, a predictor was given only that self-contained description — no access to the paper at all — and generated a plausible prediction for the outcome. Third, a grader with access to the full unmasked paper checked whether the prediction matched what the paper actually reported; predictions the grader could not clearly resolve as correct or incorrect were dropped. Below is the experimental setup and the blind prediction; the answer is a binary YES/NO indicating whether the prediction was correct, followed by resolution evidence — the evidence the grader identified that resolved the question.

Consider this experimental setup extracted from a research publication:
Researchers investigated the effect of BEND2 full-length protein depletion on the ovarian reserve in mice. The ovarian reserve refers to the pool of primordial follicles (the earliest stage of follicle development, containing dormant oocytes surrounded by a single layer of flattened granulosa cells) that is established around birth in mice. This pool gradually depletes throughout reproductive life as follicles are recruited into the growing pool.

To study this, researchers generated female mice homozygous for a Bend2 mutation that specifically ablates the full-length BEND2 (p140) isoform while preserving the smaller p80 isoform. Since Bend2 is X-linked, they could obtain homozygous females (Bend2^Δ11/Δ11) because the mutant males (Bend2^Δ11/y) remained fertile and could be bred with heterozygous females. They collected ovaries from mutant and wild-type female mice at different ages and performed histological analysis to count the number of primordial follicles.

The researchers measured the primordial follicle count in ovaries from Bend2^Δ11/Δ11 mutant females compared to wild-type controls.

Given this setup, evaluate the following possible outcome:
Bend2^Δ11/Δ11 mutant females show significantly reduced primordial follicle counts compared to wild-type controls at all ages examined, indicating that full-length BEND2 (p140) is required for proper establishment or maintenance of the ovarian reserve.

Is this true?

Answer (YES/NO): NO